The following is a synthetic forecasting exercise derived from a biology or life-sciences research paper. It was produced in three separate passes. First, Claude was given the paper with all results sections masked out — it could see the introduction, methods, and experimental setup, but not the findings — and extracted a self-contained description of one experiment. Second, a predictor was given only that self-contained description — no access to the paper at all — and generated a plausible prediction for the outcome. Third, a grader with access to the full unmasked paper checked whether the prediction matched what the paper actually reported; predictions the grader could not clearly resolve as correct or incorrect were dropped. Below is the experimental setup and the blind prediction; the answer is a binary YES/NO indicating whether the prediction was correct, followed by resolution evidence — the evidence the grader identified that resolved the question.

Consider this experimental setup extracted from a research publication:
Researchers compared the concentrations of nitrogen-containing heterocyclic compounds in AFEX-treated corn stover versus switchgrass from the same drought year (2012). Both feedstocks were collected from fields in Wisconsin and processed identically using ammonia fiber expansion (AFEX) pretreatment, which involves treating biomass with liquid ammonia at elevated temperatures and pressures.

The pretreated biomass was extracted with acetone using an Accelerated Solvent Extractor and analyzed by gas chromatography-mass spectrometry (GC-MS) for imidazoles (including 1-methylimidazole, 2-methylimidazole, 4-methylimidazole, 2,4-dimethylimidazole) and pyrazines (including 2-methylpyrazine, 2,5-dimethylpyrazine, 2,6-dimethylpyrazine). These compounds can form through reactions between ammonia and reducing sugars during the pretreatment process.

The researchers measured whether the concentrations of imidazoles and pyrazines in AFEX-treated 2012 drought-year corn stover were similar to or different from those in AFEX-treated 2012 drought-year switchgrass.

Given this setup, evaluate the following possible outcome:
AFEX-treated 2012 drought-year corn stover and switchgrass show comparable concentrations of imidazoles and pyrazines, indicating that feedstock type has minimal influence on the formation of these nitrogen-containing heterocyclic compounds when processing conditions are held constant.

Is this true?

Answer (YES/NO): NO